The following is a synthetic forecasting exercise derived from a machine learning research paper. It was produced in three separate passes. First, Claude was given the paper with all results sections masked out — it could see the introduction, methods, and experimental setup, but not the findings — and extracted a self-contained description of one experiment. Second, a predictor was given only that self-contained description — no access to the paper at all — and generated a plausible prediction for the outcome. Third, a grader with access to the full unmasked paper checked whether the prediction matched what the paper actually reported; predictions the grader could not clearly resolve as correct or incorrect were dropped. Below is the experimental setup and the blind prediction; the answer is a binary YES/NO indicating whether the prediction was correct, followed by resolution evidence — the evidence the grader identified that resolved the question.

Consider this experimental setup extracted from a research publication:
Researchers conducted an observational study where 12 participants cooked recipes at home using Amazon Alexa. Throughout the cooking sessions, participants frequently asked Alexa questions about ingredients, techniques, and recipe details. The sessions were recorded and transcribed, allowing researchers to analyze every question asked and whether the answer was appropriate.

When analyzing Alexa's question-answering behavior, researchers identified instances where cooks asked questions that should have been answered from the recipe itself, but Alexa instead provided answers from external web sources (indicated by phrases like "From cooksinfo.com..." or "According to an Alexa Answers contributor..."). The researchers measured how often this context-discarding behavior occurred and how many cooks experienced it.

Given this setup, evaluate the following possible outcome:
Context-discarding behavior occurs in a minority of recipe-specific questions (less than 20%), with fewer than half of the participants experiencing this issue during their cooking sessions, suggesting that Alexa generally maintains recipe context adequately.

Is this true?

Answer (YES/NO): NO